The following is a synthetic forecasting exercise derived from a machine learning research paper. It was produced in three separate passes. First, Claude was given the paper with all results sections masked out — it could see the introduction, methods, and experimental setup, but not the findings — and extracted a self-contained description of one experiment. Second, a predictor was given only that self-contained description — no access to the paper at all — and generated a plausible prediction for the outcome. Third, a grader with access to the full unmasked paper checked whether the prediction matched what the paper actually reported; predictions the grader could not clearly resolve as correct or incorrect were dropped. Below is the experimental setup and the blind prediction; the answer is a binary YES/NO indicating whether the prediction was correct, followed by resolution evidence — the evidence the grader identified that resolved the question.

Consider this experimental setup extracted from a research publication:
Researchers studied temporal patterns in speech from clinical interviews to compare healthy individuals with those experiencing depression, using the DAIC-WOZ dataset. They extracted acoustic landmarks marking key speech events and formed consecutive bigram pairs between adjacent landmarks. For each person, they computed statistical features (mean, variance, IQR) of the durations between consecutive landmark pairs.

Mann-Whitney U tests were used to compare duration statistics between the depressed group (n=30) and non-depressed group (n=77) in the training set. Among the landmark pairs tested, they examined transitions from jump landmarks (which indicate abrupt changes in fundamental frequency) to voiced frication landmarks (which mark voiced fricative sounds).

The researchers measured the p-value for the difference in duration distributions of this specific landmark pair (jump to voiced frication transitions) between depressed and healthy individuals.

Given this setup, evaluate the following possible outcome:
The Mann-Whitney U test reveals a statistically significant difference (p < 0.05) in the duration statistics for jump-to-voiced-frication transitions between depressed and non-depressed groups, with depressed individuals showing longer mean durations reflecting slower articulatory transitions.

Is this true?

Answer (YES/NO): NO